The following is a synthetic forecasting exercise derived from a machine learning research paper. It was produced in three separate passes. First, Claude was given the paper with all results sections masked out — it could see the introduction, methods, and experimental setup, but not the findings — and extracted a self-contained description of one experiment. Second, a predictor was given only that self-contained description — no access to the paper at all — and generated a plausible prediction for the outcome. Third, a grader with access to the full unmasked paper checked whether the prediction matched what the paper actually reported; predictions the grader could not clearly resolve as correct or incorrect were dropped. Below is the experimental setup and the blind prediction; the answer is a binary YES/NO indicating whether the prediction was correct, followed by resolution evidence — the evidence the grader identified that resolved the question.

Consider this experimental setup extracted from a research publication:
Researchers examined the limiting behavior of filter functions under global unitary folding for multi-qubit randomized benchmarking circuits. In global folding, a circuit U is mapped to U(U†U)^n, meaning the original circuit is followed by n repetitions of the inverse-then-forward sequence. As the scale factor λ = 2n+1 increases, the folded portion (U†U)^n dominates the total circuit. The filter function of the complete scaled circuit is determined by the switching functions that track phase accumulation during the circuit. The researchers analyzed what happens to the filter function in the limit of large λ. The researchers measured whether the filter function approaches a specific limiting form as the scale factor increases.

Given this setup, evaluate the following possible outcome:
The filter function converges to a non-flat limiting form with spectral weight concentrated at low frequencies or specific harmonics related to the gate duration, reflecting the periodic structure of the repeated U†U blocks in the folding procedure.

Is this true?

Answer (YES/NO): NO